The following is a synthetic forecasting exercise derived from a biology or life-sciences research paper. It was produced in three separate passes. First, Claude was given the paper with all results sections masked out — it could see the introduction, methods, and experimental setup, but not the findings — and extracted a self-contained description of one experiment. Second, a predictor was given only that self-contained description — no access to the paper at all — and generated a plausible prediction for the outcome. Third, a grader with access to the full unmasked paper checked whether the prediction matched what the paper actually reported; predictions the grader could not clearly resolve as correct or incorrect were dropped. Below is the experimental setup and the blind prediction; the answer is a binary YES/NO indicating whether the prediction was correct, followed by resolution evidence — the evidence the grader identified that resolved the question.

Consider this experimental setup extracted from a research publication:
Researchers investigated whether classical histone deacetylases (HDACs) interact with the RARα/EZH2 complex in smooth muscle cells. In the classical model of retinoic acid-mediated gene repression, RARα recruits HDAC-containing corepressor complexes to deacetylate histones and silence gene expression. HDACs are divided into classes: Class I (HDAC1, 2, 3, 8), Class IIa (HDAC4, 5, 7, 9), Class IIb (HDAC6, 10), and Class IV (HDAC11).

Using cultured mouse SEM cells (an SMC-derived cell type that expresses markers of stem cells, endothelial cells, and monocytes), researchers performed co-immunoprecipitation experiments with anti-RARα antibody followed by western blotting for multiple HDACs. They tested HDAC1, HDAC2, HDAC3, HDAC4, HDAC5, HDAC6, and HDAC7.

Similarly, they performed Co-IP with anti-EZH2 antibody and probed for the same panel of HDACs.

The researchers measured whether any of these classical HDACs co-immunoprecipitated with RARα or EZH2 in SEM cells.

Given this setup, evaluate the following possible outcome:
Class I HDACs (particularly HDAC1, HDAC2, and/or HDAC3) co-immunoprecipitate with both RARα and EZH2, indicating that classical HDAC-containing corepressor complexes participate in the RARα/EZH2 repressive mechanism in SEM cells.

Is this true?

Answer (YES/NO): NO